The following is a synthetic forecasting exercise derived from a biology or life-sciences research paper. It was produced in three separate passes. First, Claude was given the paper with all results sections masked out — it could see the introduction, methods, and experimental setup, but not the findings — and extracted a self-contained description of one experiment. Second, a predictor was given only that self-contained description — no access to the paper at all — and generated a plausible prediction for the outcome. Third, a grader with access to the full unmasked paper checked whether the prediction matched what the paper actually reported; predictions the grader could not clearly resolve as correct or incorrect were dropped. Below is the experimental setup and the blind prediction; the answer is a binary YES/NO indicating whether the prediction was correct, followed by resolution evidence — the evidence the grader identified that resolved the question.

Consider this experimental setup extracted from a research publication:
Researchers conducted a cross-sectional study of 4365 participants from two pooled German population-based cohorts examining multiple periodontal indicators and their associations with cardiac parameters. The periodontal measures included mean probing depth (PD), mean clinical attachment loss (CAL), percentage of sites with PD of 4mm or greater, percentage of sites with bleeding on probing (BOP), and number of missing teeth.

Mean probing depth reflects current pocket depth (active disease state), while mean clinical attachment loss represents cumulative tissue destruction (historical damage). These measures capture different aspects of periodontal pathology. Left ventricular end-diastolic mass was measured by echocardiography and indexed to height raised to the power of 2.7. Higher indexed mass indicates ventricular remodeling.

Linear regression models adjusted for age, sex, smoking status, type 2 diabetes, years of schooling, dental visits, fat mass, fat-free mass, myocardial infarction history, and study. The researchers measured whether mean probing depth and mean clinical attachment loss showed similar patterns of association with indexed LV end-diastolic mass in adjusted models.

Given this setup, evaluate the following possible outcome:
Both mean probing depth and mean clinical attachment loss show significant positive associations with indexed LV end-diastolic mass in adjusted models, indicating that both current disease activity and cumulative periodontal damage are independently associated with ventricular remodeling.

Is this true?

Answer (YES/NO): YES